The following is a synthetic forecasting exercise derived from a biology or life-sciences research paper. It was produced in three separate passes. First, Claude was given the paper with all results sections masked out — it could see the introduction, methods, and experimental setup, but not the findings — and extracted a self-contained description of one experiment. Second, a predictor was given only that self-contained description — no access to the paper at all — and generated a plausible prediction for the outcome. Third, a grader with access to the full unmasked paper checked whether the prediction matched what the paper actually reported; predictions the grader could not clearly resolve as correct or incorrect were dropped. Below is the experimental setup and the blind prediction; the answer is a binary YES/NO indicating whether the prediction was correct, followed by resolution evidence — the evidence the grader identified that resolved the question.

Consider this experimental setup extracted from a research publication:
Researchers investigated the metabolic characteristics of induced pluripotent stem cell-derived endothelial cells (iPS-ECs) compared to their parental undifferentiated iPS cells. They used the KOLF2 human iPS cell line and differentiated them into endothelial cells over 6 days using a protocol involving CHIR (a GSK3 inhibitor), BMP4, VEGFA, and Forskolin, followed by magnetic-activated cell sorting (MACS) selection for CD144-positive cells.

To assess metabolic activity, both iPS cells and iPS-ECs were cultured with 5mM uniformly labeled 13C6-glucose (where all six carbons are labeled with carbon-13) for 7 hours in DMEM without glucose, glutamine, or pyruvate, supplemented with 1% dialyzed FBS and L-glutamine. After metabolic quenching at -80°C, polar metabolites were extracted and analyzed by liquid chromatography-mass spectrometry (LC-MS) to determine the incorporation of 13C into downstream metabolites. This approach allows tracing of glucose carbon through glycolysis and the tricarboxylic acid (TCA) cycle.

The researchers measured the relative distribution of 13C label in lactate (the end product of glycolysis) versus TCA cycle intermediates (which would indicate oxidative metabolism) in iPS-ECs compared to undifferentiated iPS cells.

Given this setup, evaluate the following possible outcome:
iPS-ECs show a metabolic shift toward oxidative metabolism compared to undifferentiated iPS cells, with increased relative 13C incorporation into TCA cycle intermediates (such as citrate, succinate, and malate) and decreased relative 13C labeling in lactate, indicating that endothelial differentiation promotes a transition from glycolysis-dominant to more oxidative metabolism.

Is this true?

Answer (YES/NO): NO